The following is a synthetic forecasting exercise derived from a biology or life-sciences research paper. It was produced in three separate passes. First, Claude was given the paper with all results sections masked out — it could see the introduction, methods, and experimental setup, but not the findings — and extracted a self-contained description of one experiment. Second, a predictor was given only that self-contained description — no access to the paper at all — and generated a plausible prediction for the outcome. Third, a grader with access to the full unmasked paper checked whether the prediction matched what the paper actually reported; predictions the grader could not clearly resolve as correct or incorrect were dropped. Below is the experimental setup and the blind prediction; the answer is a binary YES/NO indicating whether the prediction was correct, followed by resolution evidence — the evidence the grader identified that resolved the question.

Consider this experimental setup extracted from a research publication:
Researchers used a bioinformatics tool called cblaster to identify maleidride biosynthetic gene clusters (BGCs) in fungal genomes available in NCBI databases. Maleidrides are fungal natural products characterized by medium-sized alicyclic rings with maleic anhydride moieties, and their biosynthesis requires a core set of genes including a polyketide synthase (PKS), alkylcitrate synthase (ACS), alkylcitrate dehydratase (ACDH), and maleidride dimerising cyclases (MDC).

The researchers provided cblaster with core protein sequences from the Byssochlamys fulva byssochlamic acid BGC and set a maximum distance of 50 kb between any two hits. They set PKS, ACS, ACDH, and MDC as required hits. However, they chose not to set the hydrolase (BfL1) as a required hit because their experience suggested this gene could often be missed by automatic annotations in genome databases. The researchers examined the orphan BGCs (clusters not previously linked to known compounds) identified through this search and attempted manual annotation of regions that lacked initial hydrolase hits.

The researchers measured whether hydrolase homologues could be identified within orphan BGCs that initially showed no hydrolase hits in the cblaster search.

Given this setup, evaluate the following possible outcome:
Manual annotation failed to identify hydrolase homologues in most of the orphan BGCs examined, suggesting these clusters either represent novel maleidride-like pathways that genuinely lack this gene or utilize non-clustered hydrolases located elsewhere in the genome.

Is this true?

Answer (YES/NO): NO